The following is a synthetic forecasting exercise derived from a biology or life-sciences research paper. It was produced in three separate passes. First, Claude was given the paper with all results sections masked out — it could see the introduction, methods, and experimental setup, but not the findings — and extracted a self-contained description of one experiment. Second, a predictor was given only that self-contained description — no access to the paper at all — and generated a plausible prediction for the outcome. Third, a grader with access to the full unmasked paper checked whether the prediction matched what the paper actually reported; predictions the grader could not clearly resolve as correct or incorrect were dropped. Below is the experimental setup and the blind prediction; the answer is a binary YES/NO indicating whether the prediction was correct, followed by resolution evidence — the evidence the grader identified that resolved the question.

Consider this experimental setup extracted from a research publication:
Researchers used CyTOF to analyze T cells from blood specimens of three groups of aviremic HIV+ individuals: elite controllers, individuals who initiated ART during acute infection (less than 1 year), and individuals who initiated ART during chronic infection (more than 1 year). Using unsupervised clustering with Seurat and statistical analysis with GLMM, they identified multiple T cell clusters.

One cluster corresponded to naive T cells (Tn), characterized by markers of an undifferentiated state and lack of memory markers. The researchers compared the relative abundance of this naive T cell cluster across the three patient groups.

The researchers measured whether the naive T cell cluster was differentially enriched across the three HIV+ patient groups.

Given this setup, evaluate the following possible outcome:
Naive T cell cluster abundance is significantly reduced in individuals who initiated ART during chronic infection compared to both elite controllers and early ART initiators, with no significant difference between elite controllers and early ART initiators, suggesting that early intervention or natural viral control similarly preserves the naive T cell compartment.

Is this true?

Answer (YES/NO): NO